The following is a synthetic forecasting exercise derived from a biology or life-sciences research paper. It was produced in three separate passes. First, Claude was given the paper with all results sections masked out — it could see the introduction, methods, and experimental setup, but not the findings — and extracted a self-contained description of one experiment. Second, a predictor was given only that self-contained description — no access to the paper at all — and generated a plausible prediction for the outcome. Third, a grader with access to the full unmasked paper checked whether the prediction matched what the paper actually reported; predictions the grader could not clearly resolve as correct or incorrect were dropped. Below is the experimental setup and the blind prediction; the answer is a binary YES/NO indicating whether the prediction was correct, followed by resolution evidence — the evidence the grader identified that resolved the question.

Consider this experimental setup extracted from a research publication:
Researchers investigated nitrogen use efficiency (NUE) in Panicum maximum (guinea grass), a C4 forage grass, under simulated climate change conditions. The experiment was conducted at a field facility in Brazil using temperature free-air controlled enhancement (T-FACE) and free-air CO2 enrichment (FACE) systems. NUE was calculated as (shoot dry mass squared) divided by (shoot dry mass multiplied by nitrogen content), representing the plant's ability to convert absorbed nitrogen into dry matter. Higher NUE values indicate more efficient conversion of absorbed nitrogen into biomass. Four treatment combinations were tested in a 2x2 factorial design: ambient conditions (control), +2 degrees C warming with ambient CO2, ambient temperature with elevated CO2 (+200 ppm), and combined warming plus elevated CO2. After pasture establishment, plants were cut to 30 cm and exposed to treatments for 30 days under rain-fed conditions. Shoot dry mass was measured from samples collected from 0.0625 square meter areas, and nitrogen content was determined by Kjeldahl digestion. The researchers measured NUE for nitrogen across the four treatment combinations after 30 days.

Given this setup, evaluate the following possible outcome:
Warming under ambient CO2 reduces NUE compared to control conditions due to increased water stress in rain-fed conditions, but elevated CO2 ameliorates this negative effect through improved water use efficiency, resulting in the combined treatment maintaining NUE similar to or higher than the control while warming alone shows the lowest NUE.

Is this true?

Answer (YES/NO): NO